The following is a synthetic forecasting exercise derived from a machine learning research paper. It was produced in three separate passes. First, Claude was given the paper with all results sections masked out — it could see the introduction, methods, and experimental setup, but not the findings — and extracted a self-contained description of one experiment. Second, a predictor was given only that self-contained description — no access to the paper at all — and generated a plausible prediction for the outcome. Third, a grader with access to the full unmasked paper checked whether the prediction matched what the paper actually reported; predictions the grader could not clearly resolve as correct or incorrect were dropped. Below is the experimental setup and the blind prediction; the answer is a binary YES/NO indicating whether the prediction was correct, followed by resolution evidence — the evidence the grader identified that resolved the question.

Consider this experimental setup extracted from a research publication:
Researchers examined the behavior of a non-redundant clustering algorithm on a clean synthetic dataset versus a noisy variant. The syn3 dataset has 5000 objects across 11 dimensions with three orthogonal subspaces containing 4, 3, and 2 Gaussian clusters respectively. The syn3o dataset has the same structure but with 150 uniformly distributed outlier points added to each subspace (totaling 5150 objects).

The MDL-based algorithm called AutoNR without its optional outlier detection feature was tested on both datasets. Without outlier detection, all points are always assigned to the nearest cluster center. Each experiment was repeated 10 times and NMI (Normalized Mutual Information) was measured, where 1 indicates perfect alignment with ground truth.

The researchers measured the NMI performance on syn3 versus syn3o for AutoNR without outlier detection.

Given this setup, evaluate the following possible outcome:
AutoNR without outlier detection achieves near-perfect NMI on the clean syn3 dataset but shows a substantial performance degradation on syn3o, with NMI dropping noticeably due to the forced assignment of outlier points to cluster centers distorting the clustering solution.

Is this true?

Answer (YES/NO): YES